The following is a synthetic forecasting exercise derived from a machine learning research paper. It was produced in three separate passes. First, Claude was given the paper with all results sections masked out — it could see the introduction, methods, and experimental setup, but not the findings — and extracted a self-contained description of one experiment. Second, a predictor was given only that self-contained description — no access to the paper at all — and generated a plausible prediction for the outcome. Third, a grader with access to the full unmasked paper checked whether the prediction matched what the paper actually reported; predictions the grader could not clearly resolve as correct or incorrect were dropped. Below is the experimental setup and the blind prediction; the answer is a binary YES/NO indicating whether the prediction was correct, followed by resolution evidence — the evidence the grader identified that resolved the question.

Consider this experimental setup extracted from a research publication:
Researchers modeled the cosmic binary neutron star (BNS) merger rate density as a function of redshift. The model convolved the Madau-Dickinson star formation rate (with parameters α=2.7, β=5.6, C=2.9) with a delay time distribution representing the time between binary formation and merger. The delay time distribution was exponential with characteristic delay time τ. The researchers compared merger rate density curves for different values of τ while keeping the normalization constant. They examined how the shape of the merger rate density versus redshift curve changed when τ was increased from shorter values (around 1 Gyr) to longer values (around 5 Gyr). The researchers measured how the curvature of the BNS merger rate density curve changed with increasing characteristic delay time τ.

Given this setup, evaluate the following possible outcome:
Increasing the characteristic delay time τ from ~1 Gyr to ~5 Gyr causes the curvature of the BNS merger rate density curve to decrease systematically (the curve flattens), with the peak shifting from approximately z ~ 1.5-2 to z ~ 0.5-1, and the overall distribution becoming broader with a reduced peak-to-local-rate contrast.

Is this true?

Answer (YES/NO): NO